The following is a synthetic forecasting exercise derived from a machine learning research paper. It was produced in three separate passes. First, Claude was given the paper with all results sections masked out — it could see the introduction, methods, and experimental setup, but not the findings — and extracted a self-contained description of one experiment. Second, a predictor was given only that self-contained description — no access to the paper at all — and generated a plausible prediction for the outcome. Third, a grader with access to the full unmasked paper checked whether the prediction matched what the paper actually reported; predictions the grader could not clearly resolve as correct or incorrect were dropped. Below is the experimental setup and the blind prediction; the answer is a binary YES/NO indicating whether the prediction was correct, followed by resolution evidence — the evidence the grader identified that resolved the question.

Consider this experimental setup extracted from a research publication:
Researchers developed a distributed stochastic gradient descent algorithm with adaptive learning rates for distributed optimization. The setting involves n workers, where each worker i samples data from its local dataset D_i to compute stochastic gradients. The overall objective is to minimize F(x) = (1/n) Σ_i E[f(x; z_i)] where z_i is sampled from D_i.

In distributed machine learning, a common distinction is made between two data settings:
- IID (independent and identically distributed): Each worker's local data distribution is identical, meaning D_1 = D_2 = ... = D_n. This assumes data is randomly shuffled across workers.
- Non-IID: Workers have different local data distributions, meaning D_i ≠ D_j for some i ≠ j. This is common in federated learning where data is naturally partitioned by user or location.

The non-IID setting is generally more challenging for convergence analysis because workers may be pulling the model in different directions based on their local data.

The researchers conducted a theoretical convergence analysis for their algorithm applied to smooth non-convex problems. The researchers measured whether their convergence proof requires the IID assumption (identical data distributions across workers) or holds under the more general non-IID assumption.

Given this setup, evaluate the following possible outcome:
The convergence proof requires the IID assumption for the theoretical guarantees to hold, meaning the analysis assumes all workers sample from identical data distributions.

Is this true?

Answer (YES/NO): NO